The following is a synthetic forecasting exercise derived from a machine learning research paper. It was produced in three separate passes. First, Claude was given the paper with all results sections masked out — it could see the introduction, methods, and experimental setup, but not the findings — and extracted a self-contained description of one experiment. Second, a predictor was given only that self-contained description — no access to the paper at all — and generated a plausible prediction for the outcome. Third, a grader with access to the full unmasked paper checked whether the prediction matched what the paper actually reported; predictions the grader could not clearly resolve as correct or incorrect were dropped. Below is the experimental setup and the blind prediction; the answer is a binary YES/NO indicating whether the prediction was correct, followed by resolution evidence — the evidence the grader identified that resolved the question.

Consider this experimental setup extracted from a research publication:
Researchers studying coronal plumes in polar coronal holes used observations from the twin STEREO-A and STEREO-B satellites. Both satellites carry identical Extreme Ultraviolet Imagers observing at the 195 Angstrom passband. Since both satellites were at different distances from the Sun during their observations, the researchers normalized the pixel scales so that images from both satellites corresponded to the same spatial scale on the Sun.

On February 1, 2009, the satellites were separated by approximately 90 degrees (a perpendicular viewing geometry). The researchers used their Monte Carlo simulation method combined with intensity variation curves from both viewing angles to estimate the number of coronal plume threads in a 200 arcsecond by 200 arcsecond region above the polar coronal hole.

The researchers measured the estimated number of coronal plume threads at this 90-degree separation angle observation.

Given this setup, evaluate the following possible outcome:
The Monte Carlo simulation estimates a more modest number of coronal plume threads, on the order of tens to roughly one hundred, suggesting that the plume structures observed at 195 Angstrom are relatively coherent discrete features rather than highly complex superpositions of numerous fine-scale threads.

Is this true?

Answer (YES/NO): YES